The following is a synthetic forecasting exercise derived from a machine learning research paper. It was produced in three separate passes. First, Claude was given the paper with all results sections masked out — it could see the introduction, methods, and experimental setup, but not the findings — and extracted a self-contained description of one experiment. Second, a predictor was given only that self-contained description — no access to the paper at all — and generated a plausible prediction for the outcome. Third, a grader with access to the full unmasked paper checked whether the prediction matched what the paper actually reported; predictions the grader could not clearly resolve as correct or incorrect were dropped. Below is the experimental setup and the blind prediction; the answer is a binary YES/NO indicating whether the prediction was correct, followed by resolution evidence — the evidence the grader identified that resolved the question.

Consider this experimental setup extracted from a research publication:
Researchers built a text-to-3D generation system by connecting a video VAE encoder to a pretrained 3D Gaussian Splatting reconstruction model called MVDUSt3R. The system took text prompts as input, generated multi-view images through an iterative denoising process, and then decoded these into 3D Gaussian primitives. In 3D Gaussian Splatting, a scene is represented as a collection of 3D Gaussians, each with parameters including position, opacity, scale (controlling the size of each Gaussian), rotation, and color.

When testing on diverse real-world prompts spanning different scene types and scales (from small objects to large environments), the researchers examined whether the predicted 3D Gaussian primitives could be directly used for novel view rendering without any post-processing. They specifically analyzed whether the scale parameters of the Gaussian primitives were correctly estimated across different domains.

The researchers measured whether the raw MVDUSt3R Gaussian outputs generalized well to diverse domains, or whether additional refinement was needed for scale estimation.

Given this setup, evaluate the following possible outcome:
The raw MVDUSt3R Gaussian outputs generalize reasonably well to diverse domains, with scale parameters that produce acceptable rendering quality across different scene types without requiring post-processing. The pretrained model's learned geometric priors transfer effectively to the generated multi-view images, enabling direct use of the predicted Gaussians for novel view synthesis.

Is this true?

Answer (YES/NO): NO